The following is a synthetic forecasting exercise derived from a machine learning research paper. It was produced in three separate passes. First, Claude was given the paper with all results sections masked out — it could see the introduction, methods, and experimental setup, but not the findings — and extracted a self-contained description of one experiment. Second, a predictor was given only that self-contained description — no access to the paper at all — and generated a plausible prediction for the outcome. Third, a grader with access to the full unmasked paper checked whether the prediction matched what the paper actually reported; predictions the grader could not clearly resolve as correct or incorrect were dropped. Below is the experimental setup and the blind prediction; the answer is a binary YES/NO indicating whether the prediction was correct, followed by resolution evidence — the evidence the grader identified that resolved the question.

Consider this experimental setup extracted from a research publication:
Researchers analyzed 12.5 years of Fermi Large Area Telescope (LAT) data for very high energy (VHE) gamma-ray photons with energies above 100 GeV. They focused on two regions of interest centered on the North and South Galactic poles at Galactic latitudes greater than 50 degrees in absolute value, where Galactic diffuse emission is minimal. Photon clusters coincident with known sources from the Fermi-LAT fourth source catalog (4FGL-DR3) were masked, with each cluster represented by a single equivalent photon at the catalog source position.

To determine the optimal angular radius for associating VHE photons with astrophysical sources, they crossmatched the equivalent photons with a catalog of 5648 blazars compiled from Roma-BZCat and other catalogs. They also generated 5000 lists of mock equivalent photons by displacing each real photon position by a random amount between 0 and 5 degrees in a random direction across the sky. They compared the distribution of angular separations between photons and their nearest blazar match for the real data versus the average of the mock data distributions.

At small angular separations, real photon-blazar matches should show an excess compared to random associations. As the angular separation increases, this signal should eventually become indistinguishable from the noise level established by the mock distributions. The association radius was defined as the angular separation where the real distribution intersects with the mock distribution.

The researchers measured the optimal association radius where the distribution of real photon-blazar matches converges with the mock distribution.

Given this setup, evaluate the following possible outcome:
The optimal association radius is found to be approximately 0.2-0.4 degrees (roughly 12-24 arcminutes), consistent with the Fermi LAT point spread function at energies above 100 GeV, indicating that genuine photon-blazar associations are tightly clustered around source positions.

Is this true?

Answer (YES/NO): NO